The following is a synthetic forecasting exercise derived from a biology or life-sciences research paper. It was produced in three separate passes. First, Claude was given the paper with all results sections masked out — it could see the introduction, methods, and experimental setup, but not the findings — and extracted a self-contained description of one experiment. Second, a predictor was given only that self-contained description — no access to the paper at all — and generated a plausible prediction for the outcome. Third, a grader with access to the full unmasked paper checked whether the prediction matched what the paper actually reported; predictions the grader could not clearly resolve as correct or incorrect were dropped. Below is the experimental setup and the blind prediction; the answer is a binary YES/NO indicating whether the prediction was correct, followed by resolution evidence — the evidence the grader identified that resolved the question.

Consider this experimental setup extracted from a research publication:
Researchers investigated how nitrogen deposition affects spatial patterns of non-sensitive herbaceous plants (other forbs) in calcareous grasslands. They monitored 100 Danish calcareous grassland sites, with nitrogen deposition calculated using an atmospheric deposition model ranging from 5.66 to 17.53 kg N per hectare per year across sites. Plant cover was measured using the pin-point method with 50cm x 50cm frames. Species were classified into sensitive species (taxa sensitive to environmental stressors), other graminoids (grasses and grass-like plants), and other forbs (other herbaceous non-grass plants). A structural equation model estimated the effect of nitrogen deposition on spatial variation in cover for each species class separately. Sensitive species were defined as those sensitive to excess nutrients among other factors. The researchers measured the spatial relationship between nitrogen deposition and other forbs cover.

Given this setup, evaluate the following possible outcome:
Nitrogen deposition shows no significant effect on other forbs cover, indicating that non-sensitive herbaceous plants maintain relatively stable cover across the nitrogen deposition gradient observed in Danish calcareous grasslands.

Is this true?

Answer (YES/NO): NO